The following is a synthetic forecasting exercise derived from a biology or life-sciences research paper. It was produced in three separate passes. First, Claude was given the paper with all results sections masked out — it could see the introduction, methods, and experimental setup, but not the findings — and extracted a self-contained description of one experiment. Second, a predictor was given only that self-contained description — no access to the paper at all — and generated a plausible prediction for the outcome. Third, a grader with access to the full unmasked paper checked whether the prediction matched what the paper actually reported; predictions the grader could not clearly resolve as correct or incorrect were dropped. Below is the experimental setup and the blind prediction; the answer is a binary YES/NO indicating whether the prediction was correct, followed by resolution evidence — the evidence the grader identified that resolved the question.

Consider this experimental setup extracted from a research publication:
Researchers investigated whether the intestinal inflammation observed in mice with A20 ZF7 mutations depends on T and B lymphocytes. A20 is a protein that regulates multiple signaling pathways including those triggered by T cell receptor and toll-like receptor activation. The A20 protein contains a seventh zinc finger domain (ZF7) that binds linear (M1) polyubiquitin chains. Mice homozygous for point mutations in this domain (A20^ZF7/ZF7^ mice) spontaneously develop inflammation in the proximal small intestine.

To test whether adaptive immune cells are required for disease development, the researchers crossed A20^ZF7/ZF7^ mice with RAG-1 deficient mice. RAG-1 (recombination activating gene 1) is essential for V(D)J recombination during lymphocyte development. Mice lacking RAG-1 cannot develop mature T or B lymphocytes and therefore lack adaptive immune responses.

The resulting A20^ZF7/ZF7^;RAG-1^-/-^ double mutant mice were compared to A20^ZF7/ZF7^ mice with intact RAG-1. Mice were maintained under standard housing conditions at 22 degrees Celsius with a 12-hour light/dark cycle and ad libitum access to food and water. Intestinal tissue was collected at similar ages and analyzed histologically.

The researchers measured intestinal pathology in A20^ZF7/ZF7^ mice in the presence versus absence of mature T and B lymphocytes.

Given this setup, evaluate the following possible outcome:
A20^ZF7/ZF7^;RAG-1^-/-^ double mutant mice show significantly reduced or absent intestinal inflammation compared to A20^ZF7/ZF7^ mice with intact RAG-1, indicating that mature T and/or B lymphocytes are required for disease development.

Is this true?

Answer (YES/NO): YES